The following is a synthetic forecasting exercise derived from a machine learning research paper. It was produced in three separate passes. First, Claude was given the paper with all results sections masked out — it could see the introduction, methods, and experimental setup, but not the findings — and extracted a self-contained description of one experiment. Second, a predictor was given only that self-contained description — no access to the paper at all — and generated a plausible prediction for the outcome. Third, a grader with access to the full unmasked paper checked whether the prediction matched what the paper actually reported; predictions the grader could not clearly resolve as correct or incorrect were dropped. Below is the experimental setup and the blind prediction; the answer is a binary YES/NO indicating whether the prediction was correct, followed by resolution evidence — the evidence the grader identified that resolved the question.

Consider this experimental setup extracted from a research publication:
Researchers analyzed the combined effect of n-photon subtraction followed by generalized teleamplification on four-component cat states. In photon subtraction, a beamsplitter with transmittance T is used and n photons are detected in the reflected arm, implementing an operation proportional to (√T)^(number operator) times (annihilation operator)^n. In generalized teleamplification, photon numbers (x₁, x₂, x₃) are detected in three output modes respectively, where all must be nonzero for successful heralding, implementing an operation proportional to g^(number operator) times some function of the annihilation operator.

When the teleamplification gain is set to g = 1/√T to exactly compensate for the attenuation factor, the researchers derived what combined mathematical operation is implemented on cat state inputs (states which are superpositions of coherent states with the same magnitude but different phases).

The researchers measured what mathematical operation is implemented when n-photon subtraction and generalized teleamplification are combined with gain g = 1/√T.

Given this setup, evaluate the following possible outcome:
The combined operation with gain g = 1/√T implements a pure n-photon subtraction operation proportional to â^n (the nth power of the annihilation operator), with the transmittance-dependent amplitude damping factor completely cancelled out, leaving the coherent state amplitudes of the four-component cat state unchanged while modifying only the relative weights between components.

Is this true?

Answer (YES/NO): NO